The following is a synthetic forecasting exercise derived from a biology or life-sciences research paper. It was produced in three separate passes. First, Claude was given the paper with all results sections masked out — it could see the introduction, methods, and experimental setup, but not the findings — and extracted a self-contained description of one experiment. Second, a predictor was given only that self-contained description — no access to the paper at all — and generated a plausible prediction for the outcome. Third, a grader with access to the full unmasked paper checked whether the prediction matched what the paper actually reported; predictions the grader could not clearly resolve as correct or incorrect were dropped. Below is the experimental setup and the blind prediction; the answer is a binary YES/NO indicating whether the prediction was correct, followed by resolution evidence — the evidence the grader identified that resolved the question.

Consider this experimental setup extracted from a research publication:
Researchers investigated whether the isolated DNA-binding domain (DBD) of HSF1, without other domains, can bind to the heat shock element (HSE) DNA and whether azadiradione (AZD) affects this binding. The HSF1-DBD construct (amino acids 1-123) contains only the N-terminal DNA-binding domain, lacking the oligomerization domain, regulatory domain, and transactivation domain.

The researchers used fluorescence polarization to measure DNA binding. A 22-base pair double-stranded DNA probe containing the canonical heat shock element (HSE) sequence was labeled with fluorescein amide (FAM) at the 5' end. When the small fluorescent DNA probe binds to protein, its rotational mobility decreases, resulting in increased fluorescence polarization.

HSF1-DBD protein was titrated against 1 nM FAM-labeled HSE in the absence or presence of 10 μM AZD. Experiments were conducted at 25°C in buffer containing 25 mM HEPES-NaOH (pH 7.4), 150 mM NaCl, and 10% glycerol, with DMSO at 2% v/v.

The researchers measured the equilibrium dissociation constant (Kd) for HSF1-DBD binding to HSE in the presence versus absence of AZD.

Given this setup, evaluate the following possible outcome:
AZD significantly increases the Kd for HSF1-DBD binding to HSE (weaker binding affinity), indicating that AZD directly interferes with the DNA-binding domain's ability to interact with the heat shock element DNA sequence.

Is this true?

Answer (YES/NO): NO